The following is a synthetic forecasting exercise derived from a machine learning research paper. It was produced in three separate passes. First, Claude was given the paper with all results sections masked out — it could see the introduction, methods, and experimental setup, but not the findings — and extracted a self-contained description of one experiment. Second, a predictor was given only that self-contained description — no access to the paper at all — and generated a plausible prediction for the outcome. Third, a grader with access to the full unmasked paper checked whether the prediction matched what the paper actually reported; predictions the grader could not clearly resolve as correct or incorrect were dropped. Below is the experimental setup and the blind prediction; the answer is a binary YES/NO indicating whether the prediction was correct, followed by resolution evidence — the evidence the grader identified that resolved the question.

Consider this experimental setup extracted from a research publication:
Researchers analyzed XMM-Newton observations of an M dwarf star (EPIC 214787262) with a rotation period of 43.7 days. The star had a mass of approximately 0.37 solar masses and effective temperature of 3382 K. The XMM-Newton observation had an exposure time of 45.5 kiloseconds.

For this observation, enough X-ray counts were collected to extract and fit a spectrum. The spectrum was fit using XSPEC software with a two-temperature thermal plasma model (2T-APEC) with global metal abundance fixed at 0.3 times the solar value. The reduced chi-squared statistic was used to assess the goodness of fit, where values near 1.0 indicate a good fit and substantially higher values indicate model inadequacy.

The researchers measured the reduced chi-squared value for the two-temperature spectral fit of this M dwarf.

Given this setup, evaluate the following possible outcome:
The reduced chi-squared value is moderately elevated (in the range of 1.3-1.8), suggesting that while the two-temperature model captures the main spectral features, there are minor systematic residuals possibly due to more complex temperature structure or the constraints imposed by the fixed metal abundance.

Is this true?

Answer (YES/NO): NO